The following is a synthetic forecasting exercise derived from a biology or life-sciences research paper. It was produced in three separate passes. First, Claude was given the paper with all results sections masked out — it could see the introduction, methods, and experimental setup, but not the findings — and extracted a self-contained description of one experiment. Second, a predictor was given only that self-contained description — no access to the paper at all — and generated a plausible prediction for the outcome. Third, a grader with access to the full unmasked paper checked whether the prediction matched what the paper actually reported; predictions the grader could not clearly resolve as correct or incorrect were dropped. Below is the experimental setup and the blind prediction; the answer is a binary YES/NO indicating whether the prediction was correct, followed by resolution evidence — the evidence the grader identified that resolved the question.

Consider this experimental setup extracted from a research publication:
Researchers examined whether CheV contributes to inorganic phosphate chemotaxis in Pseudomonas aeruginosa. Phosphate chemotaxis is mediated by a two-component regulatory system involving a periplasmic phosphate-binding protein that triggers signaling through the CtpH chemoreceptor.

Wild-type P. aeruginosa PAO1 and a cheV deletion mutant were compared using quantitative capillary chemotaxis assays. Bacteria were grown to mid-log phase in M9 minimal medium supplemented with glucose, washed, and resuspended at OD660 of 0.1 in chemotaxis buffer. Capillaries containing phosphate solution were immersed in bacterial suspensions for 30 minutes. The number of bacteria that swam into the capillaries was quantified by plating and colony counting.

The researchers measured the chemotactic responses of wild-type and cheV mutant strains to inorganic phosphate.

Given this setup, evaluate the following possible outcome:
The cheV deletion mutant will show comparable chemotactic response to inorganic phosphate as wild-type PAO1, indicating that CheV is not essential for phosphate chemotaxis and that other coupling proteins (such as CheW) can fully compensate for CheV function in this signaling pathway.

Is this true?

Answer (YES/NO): YES